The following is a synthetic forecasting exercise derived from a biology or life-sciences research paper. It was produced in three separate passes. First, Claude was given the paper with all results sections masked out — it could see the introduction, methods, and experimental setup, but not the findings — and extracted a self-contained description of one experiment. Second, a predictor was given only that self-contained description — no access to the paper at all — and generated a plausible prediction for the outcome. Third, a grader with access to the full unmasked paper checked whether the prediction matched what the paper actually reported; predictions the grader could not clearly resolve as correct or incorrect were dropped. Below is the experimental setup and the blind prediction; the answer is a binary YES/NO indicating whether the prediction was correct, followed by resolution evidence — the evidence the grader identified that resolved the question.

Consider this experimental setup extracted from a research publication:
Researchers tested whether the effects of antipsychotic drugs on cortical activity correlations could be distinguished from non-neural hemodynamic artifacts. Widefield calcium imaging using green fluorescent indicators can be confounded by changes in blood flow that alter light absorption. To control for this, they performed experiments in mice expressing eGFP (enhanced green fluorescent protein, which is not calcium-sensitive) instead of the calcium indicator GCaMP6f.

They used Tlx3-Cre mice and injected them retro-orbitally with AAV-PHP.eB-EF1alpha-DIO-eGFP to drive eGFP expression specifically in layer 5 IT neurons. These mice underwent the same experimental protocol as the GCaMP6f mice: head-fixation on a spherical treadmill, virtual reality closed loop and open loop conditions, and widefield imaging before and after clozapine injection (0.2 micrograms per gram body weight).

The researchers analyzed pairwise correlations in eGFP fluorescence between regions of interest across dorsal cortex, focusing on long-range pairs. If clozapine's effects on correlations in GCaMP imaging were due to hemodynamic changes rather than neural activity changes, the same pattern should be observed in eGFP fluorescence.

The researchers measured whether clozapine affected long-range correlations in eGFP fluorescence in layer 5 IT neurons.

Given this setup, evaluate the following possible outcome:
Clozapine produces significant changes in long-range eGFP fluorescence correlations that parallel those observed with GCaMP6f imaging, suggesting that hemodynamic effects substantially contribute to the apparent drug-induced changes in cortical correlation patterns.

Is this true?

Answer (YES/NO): NO